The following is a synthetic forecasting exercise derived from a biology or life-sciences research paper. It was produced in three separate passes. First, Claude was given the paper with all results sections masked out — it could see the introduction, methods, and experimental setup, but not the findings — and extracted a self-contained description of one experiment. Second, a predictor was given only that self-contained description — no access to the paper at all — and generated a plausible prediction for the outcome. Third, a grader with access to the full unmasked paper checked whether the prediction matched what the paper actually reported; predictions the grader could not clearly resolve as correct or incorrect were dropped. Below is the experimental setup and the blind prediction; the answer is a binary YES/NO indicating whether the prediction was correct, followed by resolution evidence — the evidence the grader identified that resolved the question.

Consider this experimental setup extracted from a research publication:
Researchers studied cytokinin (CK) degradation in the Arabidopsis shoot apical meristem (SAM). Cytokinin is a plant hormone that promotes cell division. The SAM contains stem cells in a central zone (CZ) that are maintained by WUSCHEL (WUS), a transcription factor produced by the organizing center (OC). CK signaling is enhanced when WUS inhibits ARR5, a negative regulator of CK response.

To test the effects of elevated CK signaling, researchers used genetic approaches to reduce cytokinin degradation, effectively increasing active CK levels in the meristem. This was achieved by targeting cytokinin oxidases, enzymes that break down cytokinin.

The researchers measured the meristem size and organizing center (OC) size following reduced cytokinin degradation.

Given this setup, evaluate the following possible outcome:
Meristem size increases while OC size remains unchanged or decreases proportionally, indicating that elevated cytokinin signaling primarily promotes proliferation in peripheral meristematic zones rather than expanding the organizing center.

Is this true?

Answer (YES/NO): NO